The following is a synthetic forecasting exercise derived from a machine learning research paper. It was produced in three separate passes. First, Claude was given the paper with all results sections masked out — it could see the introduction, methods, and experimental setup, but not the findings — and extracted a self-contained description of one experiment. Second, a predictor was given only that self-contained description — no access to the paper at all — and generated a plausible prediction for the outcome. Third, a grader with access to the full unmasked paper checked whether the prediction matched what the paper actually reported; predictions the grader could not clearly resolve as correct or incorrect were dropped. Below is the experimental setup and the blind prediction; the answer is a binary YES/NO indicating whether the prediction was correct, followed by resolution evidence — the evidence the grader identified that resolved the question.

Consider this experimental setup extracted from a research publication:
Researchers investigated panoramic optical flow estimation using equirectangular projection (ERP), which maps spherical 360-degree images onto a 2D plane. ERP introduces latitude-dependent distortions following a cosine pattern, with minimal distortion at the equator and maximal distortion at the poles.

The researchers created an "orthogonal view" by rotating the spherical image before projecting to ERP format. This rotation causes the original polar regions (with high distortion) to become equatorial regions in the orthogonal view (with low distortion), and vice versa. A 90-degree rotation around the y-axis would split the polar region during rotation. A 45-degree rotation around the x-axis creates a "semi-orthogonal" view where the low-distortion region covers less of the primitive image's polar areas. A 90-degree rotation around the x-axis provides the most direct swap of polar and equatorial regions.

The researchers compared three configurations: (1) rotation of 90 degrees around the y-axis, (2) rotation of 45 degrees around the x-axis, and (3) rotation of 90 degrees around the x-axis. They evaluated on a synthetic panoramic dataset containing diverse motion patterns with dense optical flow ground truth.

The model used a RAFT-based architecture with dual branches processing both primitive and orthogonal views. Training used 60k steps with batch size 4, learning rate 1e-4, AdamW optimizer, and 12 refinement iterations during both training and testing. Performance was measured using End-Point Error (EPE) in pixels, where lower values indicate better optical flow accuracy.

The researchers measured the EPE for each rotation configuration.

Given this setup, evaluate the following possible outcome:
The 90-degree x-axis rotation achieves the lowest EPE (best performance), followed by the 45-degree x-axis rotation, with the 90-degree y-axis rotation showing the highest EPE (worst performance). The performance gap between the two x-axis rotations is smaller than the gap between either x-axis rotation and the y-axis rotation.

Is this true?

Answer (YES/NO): YES